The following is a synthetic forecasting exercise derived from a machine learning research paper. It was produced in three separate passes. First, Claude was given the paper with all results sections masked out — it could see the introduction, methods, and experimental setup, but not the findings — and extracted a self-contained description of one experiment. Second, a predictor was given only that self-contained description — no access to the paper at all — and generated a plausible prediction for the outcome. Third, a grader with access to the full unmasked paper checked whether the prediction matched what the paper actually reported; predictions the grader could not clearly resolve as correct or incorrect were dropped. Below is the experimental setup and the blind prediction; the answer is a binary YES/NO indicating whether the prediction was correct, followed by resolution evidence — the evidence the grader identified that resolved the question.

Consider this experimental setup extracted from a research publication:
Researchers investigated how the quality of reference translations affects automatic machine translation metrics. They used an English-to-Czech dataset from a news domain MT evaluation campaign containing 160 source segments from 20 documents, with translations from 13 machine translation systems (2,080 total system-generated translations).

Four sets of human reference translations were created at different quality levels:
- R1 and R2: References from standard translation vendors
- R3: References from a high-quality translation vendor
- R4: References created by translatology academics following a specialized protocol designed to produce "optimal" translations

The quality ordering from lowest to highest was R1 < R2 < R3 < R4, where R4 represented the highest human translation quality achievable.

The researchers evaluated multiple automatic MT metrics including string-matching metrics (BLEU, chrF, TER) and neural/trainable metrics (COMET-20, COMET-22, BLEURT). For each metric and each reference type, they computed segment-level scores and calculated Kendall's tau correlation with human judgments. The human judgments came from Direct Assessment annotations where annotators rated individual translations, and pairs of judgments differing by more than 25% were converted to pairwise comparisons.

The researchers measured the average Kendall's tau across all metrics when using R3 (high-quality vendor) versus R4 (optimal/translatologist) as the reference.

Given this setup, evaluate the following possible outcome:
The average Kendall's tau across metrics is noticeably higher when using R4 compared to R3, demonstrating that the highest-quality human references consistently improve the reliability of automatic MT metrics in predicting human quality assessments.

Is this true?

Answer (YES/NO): NO